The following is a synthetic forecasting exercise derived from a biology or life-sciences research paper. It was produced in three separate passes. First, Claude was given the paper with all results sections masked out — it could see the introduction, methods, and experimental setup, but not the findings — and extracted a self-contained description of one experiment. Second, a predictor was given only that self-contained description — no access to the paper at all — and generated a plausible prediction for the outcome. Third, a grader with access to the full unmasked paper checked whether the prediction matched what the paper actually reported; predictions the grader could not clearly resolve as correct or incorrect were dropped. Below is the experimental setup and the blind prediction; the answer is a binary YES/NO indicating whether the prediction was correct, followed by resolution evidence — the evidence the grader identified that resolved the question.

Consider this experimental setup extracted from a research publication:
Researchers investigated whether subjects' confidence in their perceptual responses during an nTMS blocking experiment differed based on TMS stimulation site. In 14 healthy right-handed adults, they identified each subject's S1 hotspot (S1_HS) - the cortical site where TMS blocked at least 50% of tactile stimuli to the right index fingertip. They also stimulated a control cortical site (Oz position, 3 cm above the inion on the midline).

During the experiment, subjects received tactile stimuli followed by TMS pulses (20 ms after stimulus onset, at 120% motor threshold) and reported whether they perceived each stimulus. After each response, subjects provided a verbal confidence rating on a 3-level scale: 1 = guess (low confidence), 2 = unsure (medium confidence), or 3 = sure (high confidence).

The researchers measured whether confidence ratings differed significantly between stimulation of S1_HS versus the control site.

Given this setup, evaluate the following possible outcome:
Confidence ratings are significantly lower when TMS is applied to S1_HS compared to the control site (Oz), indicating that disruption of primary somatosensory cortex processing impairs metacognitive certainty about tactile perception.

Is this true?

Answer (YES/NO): NO